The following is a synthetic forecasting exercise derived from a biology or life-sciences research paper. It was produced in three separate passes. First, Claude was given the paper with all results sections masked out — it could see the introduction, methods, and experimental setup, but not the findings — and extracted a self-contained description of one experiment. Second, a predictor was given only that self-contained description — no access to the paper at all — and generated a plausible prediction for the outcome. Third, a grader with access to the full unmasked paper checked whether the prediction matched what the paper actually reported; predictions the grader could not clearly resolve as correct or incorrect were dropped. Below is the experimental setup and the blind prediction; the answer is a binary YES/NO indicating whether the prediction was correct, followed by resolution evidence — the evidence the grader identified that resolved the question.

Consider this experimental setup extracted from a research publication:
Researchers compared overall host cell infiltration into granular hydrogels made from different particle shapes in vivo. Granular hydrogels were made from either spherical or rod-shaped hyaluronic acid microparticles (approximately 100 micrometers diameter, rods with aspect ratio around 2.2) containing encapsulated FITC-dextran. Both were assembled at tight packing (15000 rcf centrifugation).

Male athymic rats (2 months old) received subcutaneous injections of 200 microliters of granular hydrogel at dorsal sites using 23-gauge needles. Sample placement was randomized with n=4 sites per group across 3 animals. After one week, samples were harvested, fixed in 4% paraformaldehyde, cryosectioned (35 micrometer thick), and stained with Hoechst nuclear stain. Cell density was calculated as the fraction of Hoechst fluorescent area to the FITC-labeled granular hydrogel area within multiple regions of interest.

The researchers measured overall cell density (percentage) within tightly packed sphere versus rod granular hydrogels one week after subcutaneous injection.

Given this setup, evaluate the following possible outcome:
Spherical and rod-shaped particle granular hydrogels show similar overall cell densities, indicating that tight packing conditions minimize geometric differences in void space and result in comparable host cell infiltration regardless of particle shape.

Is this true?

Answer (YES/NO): NO